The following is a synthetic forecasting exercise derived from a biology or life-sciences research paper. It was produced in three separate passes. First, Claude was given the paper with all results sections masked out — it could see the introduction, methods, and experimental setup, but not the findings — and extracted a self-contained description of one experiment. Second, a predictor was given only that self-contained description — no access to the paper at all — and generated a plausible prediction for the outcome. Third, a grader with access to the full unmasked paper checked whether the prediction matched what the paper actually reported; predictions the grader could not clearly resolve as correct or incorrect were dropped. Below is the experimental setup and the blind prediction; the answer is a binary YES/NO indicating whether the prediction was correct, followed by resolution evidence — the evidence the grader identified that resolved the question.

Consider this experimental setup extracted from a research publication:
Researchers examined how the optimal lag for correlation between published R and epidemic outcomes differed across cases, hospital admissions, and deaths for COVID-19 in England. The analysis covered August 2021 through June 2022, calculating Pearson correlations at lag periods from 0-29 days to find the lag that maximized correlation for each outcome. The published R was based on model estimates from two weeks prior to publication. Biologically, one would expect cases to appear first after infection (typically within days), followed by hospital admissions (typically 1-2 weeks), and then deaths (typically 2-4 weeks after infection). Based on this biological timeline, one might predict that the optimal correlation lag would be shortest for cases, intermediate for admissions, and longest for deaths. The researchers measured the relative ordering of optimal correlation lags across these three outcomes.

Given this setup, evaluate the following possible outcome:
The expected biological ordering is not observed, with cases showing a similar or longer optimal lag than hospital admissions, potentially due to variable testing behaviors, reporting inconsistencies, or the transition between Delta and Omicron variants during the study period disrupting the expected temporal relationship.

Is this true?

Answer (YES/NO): YES